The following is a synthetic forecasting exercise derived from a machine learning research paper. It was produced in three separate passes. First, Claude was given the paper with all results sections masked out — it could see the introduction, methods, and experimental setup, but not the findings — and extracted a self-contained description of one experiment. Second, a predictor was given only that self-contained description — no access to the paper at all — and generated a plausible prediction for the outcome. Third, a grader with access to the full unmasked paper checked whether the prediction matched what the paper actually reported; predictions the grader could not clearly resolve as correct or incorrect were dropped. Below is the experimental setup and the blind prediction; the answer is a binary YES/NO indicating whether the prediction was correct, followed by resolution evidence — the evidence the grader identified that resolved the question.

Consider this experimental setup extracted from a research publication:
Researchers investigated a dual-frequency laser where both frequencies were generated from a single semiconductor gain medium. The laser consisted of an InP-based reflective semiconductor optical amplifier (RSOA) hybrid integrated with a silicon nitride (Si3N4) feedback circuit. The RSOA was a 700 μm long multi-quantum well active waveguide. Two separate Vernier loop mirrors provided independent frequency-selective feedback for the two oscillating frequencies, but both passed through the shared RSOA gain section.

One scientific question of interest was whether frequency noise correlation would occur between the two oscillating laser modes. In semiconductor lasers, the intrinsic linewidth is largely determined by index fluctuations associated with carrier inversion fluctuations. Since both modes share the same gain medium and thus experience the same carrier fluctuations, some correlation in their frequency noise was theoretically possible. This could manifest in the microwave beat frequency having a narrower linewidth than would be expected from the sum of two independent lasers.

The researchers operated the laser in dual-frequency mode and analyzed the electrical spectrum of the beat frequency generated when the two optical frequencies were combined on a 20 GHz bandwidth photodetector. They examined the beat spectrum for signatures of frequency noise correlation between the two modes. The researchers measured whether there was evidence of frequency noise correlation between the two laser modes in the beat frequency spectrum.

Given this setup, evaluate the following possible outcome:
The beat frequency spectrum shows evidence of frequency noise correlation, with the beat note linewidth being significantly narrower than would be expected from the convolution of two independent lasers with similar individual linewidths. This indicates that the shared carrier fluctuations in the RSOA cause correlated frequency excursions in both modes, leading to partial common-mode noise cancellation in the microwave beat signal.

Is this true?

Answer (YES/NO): YES